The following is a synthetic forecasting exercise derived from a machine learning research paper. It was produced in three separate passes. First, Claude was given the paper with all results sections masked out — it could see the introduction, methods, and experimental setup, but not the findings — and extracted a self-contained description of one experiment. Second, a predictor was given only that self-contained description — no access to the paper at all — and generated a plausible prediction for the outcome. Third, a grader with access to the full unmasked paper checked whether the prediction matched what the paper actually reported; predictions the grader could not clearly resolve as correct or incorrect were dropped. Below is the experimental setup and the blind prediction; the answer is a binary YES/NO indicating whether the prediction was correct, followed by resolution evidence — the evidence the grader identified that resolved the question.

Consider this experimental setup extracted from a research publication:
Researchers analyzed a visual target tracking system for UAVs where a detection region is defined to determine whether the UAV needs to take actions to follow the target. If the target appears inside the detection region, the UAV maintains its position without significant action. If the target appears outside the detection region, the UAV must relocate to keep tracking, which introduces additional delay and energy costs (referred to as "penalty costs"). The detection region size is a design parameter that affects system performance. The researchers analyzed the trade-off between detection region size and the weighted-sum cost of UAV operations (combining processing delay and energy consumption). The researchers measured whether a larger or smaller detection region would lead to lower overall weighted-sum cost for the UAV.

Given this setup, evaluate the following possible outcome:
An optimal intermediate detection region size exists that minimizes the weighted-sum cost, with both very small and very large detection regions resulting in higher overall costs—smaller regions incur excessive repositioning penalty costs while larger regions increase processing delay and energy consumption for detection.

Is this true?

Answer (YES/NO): YES